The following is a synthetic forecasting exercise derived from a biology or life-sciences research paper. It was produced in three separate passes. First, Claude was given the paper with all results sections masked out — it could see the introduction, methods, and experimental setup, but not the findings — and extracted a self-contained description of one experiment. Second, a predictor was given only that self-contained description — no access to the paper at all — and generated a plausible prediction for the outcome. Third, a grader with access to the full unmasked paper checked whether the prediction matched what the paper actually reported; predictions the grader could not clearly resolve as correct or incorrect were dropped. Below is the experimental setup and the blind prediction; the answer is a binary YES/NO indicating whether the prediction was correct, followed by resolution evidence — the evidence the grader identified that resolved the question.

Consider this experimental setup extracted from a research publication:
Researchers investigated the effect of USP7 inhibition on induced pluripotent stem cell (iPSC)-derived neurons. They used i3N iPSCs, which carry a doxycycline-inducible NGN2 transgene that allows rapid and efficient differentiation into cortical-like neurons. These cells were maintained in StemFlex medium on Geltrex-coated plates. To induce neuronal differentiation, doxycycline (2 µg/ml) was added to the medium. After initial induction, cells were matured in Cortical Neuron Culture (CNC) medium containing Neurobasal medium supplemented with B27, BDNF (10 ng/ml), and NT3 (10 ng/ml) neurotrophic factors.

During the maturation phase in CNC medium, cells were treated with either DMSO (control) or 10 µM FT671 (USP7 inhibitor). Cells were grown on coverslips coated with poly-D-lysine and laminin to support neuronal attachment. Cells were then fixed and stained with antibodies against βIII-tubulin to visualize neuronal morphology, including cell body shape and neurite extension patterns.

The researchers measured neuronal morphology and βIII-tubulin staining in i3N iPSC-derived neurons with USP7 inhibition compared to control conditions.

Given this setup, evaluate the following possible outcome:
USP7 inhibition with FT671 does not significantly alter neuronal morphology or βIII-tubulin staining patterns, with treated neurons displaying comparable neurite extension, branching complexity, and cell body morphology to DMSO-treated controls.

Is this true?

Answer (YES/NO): NO